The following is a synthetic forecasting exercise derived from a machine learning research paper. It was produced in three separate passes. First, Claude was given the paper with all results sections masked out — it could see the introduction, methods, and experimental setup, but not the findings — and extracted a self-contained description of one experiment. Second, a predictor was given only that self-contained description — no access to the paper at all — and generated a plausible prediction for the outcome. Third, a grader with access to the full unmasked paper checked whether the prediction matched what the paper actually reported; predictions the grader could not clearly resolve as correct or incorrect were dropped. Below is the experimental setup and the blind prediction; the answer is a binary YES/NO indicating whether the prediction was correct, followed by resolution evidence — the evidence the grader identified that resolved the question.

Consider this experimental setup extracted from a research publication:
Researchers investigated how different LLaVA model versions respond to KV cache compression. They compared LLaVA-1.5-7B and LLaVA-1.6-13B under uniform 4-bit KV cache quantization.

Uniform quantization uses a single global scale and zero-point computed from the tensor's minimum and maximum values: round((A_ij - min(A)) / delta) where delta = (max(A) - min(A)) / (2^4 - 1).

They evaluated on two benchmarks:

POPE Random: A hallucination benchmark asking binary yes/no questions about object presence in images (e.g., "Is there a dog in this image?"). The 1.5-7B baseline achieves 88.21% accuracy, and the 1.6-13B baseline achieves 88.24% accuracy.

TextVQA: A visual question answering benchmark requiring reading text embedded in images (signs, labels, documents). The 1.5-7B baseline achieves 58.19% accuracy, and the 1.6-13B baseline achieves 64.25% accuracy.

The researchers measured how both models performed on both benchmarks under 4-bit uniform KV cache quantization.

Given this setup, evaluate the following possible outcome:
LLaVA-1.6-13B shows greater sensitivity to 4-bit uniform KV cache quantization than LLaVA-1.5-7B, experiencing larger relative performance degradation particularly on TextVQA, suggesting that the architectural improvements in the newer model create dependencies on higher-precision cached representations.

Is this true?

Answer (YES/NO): NO